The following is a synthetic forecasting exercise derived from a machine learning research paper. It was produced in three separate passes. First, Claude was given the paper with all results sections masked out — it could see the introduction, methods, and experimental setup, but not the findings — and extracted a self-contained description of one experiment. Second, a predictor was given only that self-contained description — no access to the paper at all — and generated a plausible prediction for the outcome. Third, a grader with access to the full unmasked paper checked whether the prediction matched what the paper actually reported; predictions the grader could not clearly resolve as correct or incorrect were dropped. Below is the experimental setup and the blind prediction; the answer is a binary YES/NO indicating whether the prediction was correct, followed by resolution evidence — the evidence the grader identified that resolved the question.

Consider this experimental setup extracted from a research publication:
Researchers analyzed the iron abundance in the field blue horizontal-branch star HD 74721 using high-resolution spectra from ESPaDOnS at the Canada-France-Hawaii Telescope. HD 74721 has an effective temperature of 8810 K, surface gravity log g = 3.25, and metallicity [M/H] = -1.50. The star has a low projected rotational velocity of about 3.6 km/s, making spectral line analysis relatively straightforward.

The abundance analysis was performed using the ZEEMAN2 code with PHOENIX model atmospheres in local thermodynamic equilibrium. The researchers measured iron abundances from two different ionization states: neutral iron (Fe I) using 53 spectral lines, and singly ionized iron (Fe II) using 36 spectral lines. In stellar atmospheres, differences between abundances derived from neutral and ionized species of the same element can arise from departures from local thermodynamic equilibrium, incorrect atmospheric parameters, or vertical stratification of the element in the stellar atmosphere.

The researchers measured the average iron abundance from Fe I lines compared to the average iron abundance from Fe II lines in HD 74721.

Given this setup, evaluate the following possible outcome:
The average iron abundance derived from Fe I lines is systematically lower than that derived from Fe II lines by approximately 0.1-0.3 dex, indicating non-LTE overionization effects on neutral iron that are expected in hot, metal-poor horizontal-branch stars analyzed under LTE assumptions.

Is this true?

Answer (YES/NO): YES